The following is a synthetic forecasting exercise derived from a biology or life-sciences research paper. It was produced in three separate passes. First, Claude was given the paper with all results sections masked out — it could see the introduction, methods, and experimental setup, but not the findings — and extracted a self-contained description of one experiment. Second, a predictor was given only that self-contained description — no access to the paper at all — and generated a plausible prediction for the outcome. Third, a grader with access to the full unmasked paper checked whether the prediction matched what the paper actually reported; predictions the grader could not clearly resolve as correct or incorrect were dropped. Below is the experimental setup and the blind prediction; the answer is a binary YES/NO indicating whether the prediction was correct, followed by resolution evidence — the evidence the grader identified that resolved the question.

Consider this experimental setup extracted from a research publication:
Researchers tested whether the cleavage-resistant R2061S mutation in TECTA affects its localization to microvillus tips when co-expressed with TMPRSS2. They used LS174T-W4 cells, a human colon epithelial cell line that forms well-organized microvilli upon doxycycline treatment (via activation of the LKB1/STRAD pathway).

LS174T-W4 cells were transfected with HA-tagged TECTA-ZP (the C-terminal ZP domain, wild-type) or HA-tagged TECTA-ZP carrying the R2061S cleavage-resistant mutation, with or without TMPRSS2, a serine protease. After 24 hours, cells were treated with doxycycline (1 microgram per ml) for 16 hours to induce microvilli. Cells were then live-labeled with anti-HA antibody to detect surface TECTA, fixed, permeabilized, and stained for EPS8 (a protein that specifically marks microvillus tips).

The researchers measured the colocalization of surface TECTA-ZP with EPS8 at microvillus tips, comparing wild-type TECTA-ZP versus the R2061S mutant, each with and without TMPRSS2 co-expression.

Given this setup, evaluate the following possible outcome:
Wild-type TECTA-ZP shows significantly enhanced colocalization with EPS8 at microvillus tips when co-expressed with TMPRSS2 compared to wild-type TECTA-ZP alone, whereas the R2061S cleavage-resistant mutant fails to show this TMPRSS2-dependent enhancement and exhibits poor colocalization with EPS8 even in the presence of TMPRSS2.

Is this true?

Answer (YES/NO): YES